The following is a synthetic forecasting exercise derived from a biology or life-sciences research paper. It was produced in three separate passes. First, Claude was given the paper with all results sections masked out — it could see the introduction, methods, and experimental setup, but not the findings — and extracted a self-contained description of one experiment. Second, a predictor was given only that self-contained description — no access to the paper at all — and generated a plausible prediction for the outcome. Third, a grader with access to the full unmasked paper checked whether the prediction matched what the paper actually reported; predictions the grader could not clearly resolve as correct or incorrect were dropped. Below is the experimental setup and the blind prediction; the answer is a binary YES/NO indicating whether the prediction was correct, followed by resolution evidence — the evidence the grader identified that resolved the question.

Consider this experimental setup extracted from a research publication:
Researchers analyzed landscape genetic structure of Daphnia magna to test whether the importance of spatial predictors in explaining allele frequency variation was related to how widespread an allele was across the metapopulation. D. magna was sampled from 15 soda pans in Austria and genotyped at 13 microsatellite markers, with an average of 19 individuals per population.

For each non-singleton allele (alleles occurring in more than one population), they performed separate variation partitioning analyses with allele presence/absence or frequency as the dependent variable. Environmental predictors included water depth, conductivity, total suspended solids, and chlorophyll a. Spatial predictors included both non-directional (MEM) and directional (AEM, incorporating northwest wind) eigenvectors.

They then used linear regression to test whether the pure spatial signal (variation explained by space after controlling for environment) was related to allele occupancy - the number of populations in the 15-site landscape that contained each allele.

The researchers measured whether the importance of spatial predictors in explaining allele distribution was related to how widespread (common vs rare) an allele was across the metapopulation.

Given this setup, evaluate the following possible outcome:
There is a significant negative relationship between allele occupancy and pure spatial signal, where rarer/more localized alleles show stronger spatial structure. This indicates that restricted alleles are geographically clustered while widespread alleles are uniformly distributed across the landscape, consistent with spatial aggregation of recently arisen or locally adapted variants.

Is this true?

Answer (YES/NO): NO